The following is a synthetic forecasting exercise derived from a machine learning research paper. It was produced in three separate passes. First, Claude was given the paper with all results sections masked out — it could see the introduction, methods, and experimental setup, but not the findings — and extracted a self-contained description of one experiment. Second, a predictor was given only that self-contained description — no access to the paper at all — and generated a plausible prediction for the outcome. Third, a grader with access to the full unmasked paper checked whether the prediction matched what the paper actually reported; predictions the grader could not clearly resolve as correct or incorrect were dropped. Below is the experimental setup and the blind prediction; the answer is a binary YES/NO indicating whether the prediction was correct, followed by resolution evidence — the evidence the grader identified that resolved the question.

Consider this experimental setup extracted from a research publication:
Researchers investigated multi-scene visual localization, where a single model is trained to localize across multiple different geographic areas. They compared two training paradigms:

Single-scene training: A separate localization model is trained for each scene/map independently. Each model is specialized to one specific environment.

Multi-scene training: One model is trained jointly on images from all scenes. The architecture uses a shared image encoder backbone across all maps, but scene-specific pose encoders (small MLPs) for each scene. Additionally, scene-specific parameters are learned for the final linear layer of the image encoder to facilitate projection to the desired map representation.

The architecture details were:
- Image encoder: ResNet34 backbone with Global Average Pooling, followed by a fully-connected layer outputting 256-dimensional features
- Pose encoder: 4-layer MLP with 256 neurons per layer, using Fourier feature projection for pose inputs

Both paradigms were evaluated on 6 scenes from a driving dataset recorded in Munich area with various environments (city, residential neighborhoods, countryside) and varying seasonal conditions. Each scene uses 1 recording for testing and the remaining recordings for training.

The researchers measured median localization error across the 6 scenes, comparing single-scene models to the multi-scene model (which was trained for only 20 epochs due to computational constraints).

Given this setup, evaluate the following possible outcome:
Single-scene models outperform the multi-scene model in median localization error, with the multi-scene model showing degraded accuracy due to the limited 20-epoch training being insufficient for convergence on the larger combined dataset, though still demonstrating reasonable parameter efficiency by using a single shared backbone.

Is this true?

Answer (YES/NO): YES